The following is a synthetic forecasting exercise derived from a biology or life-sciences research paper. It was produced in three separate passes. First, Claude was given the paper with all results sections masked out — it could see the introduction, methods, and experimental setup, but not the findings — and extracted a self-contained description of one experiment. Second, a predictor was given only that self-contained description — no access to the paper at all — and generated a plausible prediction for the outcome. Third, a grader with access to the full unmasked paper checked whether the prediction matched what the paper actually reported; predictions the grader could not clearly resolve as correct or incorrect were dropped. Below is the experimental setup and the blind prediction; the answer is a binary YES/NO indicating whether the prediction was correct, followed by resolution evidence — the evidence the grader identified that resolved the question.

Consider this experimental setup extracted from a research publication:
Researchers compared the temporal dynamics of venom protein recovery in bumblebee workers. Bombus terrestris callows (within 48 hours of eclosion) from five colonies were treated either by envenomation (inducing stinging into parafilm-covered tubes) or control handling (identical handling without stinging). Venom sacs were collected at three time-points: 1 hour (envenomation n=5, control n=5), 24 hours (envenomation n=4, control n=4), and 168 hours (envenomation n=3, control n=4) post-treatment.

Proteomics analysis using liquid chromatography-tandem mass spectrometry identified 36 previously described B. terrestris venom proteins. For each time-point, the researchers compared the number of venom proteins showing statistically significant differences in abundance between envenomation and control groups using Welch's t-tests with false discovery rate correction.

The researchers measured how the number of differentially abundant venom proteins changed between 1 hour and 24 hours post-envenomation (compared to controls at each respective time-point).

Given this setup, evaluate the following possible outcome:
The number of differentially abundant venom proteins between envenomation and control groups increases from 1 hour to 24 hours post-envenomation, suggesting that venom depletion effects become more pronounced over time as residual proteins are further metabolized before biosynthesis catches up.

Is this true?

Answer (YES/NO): YES